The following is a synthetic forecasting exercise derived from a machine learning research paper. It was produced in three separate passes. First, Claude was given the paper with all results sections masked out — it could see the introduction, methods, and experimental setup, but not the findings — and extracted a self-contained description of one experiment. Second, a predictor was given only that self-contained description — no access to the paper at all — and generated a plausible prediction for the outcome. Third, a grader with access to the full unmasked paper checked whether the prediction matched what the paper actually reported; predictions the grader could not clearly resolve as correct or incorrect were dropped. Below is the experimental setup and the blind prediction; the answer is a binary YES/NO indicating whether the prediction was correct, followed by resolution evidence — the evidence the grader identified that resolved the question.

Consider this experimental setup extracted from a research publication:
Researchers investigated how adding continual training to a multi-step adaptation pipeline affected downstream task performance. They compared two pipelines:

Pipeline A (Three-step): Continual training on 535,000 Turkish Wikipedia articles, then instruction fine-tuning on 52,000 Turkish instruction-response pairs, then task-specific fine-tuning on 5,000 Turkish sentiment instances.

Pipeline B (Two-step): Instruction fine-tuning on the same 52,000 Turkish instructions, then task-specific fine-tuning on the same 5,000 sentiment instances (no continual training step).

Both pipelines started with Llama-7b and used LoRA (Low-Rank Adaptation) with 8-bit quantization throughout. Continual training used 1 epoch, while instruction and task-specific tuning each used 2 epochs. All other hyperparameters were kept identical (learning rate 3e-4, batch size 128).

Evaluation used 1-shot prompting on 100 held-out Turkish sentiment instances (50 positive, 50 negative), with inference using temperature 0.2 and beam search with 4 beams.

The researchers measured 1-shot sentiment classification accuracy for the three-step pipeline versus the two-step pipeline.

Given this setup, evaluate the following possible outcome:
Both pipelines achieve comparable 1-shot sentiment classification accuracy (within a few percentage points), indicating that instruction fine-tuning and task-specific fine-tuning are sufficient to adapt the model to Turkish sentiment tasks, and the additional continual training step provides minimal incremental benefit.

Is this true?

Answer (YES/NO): NO